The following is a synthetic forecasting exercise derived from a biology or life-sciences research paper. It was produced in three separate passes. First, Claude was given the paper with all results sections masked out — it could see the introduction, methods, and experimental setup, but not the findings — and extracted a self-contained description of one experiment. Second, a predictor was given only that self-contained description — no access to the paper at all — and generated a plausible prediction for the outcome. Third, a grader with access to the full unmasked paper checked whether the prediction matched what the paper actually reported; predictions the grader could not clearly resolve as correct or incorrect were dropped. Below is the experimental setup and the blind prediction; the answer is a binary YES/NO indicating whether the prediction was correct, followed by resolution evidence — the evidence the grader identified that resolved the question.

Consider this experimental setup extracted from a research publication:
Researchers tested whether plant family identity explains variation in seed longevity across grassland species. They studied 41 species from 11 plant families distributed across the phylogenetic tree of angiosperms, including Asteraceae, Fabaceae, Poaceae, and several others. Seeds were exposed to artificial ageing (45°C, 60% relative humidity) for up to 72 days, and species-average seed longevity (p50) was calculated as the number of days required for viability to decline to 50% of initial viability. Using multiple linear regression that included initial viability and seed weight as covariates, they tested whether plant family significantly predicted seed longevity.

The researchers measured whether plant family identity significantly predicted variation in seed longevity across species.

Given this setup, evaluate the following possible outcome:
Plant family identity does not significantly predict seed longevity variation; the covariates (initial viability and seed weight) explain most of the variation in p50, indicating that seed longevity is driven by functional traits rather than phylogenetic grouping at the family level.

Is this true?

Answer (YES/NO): NO